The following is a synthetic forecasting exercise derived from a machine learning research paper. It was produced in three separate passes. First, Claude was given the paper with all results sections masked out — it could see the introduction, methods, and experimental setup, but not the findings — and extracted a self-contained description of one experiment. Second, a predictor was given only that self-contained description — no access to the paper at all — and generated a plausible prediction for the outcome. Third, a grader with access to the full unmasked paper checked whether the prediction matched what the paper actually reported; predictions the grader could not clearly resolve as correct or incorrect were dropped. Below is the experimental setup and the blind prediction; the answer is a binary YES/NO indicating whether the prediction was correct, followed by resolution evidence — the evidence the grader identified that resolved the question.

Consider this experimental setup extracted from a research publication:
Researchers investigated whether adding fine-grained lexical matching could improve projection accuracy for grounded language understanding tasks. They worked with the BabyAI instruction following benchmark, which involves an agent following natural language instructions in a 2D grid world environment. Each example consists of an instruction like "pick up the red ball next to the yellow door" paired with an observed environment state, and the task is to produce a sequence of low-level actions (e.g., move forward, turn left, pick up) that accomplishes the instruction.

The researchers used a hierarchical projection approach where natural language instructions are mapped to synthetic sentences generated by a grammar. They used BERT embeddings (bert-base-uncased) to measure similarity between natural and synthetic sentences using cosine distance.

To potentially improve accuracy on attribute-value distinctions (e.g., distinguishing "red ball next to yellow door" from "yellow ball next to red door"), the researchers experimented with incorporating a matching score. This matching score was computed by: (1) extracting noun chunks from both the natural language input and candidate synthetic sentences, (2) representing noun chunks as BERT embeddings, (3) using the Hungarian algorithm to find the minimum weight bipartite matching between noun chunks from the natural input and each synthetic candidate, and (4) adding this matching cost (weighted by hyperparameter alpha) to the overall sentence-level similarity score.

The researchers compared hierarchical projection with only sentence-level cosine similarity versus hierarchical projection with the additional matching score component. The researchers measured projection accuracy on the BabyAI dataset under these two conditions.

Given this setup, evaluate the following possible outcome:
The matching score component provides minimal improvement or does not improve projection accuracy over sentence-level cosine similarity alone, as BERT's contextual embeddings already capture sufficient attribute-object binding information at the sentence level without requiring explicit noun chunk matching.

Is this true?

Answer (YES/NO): NO